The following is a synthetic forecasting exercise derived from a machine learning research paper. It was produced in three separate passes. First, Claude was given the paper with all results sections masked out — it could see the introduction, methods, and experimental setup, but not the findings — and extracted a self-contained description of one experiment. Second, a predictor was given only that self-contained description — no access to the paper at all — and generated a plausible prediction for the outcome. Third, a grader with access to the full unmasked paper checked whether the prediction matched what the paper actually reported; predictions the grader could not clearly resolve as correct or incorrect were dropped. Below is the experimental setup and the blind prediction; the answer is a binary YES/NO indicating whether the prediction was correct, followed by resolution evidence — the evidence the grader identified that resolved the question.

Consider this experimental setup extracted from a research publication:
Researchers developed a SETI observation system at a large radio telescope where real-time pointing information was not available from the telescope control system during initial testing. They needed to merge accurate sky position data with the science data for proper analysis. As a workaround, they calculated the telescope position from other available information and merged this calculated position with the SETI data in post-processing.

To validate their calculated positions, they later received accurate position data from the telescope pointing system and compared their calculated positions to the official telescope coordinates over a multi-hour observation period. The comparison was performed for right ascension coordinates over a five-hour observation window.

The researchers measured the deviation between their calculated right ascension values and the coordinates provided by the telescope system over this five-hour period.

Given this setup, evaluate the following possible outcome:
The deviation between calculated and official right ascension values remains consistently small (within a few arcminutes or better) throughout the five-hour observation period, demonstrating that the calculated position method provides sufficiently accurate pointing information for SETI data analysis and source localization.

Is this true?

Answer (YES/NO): YES